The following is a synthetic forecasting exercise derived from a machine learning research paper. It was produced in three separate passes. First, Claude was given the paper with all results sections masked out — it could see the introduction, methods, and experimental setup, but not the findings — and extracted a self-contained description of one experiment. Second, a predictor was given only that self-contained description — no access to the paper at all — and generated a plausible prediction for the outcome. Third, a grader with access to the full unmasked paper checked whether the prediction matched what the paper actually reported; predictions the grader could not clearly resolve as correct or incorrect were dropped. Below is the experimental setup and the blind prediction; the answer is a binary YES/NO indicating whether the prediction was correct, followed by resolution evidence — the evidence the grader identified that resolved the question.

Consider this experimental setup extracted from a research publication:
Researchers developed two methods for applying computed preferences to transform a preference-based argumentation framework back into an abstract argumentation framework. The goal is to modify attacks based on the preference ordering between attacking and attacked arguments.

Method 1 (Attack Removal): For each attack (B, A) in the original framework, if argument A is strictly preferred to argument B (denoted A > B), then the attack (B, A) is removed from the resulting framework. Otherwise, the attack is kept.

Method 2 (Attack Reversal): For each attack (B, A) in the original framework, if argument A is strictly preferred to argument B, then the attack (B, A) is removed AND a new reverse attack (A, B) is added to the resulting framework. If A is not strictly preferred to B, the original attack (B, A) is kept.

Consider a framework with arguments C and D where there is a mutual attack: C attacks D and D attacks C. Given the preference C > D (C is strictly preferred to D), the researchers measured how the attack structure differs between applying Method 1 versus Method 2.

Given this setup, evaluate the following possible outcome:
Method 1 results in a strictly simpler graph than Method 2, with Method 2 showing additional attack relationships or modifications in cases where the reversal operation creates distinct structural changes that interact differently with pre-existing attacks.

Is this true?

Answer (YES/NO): NO